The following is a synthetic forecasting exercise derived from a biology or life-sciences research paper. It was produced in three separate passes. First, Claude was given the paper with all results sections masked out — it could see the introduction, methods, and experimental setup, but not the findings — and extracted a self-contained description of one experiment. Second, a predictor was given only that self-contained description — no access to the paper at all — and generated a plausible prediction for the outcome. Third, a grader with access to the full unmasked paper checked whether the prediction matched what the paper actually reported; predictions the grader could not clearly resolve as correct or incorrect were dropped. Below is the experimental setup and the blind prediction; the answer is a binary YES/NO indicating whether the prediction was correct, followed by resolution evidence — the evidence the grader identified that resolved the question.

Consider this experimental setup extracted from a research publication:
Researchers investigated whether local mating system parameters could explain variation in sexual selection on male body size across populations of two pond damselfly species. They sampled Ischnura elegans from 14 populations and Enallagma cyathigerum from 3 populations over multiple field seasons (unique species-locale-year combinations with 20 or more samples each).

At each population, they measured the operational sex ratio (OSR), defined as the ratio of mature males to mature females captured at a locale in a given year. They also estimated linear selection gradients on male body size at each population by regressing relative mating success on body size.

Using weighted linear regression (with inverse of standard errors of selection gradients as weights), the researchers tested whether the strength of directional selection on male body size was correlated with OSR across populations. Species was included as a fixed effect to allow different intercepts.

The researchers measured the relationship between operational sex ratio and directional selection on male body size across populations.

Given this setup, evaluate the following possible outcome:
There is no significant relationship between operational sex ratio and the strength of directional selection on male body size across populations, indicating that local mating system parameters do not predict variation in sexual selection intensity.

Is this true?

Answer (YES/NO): NO